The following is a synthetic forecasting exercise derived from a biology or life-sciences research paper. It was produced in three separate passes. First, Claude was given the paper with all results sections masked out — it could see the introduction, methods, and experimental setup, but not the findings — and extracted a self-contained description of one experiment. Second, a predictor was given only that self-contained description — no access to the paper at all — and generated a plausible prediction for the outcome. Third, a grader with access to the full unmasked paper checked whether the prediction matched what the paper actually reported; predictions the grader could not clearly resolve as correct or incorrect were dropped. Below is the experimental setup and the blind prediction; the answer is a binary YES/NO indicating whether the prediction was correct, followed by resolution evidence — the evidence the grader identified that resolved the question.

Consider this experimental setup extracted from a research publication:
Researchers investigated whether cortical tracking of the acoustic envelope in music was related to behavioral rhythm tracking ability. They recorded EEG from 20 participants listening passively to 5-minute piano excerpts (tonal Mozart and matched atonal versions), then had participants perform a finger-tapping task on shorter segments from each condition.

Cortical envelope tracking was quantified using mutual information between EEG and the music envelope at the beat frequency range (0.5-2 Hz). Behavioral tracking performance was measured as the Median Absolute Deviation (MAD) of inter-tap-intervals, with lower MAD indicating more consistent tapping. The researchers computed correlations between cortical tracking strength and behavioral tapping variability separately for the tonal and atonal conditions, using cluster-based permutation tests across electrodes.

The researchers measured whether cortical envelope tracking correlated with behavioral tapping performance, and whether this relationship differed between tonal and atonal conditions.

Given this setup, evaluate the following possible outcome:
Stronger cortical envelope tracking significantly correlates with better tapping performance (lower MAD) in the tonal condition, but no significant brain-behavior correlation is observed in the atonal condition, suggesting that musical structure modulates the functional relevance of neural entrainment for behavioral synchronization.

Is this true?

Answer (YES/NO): YES